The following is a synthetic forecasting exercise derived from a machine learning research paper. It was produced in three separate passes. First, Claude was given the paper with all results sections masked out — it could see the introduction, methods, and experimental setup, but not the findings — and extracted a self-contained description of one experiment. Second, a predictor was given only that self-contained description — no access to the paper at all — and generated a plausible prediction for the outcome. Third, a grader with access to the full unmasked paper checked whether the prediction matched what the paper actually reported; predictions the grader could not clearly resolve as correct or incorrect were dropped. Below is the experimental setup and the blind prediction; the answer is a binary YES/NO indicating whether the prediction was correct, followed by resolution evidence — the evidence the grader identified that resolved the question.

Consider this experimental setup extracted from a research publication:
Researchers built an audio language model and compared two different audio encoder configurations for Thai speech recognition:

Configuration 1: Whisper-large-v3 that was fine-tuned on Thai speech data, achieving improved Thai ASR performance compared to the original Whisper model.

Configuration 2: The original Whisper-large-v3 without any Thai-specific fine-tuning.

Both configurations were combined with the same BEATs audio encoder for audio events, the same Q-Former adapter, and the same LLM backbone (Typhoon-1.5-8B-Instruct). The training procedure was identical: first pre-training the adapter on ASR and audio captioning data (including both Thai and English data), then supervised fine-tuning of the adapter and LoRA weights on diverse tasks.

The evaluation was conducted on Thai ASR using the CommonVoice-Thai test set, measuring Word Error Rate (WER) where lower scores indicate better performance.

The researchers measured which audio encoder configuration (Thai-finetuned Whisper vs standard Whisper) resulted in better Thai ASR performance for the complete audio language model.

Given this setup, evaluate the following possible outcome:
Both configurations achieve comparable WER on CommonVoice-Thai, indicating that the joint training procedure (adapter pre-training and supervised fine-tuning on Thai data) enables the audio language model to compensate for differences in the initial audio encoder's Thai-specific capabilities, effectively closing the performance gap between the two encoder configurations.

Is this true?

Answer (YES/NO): NO